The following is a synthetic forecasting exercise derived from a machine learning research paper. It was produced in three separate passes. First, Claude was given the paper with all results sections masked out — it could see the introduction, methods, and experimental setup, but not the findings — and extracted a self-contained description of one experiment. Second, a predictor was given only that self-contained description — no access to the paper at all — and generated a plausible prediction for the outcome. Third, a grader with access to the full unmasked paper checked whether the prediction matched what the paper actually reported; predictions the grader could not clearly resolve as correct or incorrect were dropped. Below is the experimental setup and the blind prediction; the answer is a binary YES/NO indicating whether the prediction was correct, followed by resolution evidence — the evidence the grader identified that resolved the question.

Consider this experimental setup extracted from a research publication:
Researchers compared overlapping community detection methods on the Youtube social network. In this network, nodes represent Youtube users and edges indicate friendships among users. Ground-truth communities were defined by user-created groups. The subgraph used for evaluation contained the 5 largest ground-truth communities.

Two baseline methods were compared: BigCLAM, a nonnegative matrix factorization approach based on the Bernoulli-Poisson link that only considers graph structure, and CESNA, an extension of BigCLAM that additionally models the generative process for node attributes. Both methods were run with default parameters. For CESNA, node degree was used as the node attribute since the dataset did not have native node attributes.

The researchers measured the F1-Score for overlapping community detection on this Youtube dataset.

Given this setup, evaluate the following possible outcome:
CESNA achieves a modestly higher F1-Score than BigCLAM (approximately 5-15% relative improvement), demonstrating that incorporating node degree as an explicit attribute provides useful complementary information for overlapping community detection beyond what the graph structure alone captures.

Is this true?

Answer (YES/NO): NO